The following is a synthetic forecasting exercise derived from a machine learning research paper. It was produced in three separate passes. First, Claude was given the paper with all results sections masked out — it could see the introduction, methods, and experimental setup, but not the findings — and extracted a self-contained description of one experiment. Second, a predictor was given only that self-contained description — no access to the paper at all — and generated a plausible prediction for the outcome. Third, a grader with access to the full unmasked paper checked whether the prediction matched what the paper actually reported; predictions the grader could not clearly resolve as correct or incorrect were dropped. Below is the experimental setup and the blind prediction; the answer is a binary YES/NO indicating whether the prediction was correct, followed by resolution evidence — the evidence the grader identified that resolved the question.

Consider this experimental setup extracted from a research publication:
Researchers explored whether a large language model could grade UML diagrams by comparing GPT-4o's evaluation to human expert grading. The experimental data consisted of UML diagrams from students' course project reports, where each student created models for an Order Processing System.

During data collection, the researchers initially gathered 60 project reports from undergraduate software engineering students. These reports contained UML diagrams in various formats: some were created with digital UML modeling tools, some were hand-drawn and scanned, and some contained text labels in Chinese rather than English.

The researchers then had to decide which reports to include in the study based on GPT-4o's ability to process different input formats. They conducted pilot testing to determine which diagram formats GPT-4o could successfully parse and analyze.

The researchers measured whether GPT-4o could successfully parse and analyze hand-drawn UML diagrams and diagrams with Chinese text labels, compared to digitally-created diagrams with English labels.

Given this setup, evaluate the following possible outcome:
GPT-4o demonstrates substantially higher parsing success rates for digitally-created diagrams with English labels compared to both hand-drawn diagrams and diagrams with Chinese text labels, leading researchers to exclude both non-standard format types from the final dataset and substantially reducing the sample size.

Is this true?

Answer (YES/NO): YES